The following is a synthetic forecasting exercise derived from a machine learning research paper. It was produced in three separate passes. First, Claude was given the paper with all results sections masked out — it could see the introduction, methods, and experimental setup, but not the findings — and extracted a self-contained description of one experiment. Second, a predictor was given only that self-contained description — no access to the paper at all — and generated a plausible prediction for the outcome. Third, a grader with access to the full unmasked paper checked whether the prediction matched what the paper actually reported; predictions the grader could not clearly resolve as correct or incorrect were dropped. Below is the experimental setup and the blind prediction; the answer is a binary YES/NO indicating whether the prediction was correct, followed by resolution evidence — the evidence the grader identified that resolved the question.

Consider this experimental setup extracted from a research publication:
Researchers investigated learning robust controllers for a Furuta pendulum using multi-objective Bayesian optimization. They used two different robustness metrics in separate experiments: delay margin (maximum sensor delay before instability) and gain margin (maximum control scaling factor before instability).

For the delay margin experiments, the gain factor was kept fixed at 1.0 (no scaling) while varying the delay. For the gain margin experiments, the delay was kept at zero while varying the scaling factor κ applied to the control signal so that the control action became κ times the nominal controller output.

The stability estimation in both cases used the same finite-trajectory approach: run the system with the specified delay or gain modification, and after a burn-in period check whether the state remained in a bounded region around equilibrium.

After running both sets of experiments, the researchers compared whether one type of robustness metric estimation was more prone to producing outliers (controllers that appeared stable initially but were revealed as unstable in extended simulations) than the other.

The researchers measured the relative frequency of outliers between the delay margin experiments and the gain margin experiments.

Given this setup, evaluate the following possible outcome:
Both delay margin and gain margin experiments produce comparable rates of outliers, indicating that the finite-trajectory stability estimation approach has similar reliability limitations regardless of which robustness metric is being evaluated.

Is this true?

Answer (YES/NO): NO